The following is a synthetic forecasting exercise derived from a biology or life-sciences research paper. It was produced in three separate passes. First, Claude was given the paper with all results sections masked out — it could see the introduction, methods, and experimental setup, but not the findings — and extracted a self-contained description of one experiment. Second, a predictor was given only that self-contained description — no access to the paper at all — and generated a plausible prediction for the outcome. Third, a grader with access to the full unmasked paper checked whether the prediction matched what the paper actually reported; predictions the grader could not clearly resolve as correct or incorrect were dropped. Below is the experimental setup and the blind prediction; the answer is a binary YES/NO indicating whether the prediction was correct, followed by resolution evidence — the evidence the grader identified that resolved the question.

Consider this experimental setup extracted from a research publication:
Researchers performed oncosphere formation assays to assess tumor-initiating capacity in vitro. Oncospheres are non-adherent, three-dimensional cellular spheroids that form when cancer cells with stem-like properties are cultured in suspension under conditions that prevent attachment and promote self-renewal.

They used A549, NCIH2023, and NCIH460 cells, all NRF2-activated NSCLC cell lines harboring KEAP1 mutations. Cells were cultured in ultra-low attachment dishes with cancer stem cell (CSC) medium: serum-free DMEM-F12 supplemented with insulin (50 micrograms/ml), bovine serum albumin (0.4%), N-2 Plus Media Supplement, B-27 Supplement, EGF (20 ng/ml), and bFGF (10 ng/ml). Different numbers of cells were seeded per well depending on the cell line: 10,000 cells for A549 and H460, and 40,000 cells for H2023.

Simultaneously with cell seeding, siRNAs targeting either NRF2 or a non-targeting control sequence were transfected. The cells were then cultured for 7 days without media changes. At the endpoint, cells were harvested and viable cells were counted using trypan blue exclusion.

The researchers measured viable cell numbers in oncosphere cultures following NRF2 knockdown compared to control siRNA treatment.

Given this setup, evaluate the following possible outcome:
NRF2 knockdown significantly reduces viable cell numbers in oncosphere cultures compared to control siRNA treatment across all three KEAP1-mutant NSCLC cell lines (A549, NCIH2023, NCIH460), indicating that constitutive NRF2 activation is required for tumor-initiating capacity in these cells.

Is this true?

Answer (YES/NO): YES